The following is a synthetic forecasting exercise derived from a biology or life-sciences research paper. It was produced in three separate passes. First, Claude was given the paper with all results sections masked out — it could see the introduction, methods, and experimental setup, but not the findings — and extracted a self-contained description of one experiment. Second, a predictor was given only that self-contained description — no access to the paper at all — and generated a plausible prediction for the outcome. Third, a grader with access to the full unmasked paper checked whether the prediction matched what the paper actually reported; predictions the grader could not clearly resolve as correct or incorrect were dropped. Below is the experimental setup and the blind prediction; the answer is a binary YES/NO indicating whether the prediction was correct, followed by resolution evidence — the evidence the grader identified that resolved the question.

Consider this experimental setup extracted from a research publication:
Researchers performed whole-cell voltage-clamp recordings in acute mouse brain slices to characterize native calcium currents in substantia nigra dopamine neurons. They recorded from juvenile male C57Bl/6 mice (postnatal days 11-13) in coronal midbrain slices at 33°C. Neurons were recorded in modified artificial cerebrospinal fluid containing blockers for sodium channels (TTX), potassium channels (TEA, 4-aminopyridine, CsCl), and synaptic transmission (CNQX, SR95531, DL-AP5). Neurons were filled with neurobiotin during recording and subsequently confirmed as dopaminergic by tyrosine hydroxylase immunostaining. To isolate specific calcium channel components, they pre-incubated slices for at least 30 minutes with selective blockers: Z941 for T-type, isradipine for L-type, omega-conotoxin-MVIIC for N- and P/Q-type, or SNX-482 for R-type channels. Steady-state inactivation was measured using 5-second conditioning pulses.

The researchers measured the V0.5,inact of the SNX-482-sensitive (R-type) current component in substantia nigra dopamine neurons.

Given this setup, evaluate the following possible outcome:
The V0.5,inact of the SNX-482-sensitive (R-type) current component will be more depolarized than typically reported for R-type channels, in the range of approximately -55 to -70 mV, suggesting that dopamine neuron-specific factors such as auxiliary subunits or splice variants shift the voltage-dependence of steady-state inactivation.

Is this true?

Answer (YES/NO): NO